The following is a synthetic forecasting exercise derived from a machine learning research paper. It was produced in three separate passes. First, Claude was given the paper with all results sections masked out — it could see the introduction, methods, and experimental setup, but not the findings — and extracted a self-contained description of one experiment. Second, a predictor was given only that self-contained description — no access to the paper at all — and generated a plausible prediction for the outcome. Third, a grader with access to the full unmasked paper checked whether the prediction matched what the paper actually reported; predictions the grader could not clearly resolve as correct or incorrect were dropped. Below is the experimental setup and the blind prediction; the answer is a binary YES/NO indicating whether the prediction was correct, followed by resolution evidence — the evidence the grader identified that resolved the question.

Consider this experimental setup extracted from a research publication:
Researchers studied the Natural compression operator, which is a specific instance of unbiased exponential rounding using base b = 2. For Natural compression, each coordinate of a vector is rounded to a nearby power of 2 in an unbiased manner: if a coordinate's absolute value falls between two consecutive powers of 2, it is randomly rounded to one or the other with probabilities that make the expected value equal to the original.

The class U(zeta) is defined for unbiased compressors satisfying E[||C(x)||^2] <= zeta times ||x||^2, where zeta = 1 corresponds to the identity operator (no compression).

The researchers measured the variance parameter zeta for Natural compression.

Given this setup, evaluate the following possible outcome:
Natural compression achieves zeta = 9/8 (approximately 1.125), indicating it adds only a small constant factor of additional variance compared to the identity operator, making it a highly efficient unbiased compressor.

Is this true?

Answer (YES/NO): YES